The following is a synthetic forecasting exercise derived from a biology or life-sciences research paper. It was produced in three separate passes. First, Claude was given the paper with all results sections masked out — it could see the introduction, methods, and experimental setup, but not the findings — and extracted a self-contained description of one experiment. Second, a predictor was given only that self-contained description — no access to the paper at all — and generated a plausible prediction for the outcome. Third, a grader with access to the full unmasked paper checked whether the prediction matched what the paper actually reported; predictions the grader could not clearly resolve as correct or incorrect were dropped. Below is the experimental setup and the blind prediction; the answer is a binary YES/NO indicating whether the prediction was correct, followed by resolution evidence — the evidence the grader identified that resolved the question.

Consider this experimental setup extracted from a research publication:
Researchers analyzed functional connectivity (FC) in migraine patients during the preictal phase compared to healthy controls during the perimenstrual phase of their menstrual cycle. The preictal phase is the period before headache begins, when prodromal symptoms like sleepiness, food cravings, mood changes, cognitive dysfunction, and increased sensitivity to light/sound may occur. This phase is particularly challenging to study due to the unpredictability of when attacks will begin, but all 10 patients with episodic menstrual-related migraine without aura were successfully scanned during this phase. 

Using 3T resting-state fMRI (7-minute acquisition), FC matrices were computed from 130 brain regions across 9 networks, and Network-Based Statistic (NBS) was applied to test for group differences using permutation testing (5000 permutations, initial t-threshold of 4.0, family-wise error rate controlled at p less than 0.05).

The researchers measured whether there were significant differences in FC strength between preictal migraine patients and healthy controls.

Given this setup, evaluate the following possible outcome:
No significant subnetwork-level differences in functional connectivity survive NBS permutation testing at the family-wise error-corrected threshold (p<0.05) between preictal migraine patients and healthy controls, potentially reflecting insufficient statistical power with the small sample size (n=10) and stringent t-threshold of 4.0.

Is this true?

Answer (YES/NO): YES